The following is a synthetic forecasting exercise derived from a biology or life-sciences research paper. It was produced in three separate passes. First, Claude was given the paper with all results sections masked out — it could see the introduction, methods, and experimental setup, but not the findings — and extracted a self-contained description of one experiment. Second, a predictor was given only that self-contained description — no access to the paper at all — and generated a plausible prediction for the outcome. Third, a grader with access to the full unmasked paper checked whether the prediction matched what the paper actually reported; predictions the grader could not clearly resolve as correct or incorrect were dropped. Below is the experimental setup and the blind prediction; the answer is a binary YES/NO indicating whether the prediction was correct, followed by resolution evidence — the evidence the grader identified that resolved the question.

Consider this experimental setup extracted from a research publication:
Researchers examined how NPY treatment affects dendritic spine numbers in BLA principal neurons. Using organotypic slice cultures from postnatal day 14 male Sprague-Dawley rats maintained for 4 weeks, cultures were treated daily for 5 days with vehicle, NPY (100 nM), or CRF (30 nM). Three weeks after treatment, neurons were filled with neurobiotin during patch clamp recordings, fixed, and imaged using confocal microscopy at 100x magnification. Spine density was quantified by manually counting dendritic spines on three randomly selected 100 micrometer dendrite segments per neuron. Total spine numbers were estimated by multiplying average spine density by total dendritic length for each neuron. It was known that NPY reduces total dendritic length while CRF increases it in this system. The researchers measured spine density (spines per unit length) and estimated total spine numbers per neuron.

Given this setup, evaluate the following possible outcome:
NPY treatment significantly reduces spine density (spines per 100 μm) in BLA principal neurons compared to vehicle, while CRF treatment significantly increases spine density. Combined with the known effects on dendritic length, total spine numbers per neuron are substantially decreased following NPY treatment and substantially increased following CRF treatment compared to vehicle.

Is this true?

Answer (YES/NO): NO